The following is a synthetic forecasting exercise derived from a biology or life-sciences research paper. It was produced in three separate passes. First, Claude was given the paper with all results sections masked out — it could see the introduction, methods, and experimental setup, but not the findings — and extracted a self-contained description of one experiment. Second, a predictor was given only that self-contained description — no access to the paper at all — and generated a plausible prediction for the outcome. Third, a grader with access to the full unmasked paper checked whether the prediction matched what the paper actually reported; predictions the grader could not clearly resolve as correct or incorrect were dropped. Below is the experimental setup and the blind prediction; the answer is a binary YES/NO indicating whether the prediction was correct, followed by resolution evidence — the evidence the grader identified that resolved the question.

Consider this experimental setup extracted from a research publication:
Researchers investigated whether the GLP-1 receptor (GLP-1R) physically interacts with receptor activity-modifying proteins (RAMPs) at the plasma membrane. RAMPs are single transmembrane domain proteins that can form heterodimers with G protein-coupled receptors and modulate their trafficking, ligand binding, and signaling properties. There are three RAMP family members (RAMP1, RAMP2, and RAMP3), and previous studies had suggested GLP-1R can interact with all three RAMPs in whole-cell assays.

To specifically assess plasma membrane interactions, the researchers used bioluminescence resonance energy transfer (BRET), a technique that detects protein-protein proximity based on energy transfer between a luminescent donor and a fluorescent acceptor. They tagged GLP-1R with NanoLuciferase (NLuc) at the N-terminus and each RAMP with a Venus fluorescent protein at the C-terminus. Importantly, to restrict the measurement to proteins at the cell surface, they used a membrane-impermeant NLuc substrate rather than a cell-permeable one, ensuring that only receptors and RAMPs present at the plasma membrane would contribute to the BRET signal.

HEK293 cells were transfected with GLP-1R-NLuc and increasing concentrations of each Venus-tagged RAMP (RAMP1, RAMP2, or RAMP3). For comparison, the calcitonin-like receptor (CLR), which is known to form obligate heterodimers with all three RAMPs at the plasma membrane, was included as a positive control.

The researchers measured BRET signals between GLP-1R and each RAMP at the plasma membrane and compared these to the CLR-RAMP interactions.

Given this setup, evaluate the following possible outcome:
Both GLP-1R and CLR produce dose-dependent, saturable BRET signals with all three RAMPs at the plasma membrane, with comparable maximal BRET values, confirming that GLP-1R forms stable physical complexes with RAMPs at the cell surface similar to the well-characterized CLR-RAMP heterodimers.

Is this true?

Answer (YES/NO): NO